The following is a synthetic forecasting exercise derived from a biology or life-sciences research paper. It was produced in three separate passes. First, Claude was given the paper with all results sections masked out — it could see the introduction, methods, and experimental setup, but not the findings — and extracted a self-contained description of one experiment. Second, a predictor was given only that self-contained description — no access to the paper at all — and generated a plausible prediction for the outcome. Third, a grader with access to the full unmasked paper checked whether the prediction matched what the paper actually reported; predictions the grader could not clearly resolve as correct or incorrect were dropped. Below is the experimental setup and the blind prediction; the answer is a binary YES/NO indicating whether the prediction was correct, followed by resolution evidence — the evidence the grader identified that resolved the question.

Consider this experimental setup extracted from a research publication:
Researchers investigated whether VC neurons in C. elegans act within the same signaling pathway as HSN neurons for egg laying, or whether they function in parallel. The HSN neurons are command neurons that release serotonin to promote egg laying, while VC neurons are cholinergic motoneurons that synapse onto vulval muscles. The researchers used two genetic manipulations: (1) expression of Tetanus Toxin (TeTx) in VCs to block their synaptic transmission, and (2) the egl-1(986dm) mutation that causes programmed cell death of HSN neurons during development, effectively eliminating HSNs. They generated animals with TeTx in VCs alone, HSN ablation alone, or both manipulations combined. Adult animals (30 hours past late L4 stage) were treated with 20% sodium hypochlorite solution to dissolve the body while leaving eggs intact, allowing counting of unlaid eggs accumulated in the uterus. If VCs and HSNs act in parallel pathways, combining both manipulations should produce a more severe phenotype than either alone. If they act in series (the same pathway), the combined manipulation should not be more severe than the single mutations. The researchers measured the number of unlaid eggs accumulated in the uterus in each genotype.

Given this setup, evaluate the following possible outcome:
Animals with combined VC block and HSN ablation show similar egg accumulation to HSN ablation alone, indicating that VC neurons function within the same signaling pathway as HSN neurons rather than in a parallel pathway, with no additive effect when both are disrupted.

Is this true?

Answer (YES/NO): YES